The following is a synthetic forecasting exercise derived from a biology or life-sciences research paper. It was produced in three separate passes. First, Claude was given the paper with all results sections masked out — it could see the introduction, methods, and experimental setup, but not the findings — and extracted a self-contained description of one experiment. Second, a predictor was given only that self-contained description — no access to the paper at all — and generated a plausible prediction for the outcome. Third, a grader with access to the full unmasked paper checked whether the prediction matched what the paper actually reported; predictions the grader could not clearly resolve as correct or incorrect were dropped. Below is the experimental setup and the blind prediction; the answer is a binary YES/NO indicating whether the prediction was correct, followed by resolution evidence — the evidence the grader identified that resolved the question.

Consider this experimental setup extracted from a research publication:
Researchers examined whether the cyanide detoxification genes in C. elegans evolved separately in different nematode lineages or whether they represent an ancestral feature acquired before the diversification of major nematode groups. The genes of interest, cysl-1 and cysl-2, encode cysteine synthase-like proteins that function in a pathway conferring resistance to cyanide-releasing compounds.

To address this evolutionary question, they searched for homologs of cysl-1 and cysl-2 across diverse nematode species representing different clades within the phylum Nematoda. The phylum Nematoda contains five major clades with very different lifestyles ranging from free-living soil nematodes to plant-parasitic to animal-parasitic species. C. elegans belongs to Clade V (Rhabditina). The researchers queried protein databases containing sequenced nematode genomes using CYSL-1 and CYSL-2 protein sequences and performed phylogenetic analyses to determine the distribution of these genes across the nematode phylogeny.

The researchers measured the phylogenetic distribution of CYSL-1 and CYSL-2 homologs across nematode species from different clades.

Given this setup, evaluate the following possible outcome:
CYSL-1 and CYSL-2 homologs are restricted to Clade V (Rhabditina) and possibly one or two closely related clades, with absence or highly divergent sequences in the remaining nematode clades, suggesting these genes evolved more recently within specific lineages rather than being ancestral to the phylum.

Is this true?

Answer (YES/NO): YES